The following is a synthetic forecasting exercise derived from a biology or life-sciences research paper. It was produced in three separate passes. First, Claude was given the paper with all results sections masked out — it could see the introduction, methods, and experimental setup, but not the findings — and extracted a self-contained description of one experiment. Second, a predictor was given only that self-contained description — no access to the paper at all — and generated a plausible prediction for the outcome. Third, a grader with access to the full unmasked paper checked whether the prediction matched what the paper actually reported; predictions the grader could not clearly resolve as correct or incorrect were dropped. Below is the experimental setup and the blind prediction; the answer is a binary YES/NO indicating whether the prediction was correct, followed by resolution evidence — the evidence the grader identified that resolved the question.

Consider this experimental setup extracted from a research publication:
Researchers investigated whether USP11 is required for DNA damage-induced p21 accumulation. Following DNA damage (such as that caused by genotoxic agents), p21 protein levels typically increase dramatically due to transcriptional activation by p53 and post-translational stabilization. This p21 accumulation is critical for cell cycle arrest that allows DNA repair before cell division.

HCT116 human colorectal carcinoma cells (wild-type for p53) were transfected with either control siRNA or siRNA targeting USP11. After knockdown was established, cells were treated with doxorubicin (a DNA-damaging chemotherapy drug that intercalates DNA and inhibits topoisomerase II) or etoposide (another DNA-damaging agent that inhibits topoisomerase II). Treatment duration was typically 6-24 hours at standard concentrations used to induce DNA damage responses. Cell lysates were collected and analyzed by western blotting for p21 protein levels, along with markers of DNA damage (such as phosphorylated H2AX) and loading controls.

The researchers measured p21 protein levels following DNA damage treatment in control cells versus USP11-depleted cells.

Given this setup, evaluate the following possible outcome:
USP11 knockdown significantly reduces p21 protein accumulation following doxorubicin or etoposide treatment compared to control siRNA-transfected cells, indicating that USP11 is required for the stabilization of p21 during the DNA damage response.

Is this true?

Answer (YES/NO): YES